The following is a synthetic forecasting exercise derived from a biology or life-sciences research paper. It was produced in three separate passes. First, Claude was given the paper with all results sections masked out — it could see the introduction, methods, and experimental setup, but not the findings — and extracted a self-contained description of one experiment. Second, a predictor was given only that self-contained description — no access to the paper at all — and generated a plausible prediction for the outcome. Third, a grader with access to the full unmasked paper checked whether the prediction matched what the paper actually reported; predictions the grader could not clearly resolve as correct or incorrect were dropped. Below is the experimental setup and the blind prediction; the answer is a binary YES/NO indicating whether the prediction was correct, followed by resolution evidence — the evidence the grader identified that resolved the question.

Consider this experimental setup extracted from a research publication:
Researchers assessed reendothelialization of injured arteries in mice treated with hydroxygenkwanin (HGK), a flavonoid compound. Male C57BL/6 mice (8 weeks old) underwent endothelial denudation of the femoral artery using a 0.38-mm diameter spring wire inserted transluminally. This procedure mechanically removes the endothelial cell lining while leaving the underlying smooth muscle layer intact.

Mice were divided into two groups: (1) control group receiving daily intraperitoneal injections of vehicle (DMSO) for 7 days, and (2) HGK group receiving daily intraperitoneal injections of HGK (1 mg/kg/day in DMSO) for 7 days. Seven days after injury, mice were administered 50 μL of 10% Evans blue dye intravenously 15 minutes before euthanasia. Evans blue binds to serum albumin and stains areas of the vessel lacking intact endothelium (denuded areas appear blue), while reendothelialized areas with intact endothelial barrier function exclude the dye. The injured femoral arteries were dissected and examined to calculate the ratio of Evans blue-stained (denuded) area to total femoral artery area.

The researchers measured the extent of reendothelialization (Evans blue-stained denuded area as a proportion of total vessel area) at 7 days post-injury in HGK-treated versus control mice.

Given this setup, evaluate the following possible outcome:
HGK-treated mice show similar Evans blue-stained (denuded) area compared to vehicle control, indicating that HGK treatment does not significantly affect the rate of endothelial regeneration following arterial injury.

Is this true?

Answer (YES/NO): NO